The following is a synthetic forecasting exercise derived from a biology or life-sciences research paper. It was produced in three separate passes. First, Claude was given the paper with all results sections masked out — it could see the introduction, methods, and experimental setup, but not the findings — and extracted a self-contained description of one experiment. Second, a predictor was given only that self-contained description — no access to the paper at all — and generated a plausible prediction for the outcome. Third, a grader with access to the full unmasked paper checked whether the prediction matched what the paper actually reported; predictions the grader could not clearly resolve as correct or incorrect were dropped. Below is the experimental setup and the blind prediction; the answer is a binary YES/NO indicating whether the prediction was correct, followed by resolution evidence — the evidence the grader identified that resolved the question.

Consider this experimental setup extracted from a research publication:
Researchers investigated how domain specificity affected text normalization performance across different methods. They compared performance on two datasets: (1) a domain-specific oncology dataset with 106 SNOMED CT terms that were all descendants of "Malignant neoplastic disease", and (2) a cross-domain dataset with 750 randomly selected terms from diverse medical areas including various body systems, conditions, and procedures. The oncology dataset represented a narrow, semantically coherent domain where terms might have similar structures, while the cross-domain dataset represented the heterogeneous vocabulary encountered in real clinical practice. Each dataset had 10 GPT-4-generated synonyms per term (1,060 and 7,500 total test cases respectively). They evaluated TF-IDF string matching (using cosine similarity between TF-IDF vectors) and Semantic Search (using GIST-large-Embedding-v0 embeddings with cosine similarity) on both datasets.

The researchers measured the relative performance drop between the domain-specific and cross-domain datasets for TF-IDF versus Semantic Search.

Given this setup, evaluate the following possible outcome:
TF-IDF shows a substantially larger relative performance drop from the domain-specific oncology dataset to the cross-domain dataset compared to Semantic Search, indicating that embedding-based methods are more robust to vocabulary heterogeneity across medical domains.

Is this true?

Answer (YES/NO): YES